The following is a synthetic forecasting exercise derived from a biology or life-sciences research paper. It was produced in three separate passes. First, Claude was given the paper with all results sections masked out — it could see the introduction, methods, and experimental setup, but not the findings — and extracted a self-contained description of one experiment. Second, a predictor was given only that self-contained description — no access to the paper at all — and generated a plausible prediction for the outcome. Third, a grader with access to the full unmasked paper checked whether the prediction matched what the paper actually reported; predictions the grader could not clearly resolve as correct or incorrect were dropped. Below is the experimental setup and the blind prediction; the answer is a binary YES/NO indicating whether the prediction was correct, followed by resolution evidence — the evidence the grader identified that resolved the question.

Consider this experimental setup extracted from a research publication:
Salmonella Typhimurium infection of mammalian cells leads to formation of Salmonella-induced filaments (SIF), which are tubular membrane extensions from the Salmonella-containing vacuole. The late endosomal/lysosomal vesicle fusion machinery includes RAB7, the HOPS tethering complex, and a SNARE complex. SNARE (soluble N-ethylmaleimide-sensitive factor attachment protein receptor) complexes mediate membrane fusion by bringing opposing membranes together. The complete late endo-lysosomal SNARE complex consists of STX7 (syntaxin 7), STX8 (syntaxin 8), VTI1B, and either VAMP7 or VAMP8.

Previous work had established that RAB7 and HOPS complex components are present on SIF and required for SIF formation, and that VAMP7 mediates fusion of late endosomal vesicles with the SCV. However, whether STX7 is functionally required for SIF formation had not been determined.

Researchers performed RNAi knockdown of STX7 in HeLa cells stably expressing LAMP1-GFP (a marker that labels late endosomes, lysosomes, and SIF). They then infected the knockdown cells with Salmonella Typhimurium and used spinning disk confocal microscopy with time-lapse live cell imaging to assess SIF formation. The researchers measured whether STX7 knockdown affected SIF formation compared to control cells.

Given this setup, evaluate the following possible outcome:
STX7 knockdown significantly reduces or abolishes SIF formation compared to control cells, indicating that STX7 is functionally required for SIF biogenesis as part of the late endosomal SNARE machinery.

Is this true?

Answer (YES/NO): YES